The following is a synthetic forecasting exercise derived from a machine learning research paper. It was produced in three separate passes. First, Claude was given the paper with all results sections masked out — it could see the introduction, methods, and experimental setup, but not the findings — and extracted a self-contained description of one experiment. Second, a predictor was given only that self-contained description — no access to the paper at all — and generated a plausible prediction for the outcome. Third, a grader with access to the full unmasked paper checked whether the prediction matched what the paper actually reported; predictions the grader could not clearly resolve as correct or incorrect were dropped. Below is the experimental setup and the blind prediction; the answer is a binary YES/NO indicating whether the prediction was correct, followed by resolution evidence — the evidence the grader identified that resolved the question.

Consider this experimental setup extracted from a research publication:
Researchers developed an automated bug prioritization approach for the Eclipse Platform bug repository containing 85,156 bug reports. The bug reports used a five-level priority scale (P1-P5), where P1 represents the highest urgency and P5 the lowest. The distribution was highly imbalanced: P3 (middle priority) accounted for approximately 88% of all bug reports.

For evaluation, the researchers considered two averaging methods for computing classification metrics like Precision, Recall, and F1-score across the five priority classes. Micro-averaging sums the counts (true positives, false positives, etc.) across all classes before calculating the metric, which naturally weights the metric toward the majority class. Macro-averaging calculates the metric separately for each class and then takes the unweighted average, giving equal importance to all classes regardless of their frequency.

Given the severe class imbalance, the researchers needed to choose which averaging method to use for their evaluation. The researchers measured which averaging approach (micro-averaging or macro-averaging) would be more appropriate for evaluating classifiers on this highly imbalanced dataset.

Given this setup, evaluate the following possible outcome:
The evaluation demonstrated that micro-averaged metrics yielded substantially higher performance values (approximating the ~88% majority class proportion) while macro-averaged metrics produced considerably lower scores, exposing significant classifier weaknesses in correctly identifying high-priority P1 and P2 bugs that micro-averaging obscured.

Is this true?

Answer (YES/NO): NO